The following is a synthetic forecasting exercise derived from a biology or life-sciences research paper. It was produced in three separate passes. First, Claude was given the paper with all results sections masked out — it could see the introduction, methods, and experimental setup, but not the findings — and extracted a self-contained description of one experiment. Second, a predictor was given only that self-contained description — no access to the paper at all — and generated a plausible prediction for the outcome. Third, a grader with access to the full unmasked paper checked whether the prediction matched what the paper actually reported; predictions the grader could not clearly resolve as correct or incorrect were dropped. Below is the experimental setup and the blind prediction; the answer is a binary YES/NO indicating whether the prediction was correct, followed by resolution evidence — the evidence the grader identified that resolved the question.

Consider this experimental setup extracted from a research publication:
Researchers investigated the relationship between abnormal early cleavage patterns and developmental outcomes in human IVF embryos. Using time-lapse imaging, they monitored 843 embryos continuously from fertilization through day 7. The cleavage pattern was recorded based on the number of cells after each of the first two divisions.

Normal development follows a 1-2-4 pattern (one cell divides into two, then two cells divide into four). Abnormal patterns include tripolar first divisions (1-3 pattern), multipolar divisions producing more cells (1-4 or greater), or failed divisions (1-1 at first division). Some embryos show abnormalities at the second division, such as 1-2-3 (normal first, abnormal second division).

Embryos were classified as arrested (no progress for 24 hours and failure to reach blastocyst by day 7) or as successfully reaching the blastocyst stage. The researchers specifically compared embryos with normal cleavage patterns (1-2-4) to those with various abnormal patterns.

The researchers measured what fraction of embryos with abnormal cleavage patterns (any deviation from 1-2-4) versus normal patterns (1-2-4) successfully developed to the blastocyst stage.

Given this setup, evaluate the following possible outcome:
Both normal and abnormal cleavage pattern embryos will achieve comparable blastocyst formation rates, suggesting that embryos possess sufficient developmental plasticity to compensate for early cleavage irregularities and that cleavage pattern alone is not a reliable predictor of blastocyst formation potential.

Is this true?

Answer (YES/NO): NO